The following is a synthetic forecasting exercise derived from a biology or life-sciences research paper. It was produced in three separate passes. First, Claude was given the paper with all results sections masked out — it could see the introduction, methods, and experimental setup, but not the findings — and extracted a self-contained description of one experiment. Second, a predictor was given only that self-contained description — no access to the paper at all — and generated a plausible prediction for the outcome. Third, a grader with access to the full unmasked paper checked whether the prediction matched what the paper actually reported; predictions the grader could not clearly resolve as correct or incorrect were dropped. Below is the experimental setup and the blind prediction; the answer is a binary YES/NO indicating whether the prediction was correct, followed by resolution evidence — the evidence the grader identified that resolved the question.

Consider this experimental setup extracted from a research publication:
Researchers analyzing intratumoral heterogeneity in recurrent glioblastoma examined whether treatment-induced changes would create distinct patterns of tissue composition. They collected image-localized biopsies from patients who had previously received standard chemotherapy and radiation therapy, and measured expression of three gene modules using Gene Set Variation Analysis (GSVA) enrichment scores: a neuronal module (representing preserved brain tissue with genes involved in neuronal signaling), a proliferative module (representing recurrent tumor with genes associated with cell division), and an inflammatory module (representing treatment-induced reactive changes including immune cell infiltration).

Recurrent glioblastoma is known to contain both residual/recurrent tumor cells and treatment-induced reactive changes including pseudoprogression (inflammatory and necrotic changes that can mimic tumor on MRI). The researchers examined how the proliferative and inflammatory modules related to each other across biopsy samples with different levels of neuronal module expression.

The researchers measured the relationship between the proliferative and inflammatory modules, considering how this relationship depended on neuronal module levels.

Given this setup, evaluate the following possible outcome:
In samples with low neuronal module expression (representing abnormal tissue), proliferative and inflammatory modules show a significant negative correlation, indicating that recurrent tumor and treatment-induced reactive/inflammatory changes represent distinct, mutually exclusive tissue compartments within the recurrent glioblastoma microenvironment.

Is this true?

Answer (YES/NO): YES